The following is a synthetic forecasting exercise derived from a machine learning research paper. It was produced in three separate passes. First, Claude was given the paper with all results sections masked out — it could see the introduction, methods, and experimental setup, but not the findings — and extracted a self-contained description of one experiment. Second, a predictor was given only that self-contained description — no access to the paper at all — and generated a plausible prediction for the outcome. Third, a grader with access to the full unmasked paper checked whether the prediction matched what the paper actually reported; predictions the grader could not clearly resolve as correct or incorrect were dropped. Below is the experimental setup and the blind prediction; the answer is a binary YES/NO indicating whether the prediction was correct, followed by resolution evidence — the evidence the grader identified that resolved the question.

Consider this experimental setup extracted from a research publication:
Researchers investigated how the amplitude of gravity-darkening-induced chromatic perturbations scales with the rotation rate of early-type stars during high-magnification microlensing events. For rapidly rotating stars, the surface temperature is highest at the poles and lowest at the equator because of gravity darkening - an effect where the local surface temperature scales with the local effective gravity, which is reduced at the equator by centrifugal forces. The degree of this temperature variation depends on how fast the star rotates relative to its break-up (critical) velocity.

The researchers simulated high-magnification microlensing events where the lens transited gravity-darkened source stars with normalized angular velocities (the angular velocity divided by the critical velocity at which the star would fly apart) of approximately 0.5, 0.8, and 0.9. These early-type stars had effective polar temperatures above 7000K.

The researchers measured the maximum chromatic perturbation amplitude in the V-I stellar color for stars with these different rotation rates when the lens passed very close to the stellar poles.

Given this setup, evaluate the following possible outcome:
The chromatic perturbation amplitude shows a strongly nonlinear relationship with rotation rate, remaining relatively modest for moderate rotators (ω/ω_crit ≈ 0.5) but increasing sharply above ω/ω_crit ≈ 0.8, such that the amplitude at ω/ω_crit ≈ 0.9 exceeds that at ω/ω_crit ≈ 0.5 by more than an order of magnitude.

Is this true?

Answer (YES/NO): NO